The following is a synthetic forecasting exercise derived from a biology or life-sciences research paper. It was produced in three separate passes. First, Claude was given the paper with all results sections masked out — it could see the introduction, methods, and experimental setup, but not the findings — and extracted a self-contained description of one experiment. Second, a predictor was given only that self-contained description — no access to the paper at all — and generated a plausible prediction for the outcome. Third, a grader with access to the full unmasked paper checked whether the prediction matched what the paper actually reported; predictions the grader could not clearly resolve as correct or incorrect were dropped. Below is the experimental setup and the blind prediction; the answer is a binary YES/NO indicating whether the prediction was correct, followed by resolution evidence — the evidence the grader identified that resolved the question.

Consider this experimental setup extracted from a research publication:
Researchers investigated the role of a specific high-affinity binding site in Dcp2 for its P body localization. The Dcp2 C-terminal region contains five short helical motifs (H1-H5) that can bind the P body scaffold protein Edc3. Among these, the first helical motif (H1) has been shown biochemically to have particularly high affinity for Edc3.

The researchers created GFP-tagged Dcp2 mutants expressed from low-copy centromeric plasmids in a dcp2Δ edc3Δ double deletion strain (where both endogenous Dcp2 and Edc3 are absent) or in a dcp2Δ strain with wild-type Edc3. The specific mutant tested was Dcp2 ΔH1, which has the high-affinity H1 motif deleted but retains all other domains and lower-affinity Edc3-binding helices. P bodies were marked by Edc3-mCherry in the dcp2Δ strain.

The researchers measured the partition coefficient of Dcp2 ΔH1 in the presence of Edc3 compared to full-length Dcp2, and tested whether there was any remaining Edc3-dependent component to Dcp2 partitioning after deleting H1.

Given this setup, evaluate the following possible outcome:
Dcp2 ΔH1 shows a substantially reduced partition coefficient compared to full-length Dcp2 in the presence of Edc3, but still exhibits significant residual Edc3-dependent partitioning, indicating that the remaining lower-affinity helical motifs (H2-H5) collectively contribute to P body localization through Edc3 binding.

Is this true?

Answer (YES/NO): YES